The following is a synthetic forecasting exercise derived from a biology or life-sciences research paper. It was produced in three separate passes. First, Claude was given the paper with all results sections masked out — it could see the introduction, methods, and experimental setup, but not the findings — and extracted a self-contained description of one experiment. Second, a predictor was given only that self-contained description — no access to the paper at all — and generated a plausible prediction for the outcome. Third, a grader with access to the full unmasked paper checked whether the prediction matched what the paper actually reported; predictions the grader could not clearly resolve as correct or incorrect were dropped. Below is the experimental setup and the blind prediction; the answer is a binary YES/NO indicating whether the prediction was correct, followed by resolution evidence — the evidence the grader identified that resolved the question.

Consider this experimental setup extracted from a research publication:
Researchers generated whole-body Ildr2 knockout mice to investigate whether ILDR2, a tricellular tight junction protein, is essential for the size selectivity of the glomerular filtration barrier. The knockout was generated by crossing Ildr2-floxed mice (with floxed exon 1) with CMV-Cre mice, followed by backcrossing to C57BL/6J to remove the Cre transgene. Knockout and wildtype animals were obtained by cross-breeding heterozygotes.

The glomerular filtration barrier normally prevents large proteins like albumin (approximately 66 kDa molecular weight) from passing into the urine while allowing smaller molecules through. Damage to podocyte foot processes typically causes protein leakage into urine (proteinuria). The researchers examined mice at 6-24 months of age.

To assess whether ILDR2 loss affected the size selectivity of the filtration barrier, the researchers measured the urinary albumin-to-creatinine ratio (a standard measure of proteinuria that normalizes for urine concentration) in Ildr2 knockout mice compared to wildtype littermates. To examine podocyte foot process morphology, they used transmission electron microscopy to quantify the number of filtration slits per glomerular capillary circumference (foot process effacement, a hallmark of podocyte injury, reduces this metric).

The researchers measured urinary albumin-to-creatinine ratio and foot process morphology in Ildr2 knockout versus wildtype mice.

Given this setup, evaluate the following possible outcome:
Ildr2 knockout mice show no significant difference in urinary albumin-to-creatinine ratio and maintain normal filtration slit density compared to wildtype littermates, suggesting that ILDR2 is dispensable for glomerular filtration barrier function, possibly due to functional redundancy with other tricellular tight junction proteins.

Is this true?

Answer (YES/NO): NO